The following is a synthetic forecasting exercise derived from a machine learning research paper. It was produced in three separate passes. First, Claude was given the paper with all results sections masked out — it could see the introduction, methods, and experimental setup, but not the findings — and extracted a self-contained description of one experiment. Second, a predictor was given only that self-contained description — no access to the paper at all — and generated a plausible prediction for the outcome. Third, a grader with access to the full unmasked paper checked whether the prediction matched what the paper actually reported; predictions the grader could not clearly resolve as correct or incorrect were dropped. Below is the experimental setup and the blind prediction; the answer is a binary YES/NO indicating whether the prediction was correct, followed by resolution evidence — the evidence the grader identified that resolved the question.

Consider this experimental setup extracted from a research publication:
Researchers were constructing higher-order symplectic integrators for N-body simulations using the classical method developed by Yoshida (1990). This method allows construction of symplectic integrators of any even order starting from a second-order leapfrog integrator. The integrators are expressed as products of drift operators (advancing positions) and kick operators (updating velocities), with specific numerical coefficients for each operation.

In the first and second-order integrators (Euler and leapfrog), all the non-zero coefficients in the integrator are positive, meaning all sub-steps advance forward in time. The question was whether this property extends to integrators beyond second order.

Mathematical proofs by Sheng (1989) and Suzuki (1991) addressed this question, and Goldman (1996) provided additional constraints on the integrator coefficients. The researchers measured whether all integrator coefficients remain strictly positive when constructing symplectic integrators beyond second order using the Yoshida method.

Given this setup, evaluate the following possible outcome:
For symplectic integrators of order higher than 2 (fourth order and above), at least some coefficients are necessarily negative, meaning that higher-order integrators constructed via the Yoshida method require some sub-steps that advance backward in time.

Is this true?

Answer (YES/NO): YES